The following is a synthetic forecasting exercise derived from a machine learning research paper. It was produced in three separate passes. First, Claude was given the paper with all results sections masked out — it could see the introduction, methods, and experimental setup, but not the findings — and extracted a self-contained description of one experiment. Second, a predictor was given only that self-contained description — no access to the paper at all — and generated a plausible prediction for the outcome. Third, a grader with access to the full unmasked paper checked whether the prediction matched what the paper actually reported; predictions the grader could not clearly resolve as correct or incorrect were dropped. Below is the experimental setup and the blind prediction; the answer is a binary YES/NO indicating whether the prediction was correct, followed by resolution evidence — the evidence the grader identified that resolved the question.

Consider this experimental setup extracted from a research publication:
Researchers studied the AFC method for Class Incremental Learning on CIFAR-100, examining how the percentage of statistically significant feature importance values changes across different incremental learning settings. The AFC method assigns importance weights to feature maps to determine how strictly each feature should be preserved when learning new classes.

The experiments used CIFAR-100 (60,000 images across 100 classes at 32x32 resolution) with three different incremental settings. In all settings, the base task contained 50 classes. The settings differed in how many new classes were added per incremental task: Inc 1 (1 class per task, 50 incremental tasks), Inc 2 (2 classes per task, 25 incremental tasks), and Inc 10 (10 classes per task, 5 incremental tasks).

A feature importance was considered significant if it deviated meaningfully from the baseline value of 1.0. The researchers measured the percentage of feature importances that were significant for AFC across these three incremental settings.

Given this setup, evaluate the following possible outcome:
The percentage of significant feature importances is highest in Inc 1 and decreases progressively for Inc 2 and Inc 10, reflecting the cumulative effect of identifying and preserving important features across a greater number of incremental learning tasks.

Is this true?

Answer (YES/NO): YES